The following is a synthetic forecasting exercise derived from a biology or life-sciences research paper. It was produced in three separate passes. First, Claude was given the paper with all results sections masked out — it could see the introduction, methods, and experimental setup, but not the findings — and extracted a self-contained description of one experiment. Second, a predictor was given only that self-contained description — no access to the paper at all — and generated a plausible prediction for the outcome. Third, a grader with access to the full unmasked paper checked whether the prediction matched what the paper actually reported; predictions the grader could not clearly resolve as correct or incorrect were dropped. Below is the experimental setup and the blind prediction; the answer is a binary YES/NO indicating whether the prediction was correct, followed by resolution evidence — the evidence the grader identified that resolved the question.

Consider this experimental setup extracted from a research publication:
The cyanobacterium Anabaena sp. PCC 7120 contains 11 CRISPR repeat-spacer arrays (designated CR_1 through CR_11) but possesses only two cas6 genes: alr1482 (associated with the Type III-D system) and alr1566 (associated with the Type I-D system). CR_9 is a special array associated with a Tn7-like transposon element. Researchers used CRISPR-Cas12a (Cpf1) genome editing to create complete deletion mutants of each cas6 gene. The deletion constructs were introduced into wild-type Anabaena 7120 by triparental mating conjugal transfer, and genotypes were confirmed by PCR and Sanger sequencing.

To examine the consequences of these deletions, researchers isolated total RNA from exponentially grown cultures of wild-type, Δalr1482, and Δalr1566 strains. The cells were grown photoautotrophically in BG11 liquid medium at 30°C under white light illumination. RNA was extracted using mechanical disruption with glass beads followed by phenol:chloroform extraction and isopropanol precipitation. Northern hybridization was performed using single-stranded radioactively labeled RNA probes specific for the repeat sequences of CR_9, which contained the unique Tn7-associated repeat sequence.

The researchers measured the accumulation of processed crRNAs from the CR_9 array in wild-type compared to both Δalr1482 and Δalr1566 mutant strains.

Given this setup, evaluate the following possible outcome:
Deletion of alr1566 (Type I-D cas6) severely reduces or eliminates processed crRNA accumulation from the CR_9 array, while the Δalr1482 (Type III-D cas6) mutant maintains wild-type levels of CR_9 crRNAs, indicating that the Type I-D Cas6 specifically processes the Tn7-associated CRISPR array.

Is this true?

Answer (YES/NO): NO